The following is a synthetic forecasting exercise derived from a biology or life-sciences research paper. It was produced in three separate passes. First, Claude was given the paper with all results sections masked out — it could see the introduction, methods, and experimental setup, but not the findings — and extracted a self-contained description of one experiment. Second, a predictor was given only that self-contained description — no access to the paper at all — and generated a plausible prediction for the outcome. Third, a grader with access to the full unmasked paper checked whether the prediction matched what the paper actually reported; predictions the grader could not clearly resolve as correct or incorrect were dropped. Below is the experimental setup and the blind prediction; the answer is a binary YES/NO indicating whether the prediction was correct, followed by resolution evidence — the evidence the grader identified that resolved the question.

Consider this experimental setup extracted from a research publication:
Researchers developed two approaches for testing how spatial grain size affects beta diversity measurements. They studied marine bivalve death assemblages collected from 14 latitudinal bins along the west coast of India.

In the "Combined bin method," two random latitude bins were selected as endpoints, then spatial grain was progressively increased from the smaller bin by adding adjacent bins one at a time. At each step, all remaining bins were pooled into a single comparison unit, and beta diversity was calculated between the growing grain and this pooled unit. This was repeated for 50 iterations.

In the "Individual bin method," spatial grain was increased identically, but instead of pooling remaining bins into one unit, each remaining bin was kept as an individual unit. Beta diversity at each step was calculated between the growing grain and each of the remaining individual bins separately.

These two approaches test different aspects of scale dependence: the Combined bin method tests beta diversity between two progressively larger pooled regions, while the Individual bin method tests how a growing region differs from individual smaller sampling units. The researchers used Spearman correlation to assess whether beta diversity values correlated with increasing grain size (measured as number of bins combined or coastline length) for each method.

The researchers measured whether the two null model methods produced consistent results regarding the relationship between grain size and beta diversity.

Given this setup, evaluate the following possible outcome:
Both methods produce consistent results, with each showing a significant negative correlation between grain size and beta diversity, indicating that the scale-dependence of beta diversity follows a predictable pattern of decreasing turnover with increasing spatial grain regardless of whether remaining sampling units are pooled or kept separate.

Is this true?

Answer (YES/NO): NO